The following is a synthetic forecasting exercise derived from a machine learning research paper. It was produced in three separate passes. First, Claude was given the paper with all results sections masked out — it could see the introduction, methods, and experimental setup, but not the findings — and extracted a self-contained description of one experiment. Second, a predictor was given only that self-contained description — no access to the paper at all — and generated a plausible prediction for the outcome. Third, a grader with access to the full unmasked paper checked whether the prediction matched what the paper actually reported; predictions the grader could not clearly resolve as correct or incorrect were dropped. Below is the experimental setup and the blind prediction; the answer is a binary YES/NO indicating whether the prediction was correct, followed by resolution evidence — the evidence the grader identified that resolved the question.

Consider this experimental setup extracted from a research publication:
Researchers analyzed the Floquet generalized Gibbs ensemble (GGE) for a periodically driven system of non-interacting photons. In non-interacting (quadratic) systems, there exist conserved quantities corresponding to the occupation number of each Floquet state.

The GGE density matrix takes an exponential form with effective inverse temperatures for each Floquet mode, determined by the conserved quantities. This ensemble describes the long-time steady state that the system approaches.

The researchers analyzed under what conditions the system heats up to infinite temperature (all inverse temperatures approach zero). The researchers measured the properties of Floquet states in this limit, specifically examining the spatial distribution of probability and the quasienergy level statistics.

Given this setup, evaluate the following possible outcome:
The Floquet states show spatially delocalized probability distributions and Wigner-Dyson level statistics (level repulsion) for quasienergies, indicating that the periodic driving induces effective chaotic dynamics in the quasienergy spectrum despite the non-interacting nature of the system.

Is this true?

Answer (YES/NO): YES